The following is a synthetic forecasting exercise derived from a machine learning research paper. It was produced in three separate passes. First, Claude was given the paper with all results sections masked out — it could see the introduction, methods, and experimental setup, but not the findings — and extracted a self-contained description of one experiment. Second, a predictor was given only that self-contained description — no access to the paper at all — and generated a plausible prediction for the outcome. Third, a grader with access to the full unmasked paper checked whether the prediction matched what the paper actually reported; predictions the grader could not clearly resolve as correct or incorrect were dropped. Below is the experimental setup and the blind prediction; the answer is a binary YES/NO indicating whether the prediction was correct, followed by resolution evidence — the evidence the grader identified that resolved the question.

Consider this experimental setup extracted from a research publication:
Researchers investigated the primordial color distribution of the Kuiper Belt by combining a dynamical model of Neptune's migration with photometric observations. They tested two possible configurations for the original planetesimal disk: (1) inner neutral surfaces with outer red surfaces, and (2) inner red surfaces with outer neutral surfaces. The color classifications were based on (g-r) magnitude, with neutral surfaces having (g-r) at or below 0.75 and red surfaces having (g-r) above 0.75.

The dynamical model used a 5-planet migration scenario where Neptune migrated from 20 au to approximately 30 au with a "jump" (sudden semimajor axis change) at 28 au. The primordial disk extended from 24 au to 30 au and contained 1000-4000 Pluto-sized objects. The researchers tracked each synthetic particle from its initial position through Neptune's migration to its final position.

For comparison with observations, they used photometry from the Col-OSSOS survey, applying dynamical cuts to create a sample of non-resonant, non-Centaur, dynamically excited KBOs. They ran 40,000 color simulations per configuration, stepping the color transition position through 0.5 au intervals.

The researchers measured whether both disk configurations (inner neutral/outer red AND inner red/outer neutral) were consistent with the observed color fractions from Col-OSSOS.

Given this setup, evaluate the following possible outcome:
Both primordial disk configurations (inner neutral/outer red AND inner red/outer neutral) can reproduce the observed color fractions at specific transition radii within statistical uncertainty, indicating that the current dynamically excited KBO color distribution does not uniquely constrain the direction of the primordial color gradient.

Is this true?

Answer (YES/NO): YES